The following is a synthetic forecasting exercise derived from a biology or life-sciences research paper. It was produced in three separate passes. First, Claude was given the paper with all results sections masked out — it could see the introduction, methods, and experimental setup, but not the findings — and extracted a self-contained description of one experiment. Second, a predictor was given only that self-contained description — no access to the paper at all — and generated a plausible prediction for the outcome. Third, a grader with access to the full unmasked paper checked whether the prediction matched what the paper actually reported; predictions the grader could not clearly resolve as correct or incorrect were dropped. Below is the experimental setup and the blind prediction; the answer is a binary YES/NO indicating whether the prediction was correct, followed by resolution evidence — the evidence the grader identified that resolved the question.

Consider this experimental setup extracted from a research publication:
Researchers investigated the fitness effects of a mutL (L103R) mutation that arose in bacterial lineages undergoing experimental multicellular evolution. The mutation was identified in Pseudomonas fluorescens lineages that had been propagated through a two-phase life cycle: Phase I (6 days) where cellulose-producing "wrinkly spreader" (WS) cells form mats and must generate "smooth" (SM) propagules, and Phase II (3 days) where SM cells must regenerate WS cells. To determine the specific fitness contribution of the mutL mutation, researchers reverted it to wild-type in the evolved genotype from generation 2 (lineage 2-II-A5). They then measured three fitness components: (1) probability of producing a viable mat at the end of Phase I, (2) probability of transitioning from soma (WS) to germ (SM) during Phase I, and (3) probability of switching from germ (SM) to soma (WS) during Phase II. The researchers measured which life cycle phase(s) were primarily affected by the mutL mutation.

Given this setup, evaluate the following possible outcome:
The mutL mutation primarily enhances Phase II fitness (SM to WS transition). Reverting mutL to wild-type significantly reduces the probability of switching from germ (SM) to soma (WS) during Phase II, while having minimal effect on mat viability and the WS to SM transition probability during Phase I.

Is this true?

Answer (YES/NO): YES